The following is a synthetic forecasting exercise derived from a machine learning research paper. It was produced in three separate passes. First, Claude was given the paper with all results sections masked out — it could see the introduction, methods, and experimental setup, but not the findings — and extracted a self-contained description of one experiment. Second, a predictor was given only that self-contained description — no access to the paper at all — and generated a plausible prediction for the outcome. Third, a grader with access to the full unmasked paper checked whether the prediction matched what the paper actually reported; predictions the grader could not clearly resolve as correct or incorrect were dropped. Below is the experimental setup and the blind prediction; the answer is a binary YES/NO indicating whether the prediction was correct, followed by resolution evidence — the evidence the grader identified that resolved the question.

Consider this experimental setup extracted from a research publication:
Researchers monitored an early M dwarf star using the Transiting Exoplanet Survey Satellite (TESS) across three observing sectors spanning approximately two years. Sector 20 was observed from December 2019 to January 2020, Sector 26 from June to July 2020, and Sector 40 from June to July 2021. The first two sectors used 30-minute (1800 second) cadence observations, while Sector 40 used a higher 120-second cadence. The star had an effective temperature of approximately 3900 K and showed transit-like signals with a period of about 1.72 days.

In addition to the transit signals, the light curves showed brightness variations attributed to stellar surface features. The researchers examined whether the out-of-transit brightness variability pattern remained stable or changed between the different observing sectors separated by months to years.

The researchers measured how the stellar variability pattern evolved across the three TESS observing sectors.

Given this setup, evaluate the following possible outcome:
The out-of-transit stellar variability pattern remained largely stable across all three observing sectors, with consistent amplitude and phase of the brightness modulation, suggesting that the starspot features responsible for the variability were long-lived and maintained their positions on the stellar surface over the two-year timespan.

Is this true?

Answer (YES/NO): NO